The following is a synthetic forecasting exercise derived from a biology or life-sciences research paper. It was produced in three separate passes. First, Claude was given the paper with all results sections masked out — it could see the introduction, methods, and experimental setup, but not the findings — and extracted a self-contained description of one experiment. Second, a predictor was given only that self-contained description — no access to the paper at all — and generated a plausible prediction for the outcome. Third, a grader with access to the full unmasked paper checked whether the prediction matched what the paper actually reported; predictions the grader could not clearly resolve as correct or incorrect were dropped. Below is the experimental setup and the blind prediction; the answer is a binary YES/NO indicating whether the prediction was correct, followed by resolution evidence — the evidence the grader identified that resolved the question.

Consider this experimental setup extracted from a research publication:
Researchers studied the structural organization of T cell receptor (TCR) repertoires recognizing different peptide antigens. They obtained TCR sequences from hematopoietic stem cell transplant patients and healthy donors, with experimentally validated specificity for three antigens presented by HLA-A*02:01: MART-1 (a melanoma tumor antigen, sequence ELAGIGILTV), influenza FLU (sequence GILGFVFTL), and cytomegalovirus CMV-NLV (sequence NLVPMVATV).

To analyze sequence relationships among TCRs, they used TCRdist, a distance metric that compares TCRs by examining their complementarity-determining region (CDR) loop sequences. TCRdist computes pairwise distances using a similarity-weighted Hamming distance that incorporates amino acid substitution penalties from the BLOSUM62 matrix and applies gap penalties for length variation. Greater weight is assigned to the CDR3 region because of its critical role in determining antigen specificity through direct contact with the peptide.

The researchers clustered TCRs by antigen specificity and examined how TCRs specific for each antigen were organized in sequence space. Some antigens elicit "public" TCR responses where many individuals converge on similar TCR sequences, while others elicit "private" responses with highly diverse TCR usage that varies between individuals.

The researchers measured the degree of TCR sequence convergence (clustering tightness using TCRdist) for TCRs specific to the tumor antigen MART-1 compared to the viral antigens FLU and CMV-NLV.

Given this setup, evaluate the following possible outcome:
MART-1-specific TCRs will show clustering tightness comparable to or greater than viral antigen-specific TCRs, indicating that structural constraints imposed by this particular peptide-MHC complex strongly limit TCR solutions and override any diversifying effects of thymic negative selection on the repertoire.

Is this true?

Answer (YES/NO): NO